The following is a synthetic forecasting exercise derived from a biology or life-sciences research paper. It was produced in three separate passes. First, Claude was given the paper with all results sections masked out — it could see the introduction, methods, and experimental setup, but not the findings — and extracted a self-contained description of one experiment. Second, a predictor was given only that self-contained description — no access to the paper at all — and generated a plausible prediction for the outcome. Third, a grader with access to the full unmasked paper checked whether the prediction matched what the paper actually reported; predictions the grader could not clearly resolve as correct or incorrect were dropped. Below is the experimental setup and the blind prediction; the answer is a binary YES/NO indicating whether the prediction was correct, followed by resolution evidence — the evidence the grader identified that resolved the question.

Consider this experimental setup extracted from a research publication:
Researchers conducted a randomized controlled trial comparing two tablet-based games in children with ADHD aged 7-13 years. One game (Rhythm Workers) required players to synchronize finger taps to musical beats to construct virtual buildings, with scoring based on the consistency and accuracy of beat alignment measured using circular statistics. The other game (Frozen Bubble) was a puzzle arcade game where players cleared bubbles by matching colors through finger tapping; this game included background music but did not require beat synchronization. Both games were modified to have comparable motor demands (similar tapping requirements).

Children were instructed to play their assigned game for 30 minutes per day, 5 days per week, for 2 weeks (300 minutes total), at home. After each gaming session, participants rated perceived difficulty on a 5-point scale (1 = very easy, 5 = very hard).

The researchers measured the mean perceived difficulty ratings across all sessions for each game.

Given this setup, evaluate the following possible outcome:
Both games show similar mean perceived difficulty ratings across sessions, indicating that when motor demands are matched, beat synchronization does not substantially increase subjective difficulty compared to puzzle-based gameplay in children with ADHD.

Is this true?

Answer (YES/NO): NO